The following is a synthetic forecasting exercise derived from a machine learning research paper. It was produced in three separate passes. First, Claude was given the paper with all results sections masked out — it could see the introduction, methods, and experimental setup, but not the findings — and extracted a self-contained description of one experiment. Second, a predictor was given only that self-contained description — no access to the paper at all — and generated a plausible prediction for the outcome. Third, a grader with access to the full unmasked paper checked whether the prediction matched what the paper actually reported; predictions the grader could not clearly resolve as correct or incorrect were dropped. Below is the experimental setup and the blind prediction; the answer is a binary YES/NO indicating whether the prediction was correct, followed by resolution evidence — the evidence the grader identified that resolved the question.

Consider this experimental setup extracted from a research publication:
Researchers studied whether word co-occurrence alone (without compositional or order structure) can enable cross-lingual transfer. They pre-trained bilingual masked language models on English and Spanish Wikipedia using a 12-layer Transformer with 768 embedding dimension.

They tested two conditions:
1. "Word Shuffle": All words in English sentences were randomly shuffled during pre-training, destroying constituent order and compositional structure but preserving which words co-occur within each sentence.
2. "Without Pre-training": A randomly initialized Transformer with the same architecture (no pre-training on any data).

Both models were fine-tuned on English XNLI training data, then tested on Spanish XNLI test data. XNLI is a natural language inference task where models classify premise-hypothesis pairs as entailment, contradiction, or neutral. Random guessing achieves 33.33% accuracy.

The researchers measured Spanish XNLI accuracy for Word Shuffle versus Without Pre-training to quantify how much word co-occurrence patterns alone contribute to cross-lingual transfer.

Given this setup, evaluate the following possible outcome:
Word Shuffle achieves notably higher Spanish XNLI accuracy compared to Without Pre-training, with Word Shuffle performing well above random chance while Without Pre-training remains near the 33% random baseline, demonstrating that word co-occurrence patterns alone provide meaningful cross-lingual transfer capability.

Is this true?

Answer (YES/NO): NO